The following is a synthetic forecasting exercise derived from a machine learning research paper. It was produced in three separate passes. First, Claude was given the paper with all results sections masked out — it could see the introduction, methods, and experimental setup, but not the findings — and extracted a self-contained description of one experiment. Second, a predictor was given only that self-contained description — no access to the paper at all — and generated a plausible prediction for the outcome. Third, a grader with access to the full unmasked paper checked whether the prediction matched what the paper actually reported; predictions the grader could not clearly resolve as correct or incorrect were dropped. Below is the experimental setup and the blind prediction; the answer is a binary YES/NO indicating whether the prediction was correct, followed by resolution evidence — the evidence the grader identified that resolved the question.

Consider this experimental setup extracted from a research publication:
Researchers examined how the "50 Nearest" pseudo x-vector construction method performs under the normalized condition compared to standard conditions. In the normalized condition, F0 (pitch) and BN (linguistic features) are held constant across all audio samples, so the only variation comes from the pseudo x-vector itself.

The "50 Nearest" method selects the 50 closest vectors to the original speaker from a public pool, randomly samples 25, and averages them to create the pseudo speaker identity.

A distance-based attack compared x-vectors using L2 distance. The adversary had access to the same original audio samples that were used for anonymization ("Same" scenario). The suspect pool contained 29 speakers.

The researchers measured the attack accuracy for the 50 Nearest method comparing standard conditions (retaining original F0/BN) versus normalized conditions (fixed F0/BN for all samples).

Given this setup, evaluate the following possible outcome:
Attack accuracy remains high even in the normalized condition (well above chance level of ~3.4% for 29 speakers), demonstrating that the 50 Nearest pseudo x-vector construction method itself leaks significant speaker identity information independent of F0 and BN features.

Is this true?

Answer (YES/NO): YES